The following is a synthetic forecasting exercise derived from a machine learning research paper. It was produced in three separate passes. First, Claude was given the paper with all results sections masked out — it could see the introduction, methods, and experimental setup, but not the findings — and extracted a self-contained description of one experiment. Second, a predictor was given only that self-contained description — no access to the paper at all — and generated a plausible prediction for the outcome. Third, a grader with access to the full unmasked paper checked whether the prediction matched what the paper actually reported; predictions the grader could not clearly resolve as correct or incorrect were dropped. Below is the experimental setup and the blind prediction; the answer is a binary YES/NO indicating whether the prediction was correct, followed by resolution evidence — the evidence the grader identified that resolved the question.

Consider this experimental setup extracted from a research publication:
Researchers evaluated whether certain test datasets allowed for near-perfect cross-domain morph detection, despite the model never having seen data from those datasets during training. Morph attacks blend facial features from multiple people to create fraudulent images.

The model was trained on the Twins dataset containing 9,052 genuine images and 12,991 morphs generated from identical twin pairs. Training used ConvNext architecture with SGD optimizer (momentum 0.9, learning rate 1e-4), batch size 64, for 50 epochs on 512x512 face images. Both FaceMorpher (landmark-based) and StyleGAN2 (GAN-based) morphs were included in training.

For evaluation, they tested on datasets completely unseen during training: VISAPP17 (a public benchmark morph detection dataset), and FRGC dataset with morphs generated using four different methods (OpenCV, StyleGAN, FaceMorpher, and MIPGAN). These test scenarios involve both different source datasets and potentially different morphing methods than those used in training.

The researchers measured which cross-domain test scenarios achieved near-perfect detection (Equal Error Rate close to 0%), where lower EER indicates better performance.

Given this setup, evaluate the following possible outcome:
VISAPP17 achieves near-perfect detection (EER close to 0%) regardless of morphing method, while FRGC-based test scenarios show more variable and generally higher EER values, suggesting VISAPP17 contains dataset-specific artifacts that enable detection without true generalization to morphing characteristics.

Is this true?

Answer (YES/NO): NO